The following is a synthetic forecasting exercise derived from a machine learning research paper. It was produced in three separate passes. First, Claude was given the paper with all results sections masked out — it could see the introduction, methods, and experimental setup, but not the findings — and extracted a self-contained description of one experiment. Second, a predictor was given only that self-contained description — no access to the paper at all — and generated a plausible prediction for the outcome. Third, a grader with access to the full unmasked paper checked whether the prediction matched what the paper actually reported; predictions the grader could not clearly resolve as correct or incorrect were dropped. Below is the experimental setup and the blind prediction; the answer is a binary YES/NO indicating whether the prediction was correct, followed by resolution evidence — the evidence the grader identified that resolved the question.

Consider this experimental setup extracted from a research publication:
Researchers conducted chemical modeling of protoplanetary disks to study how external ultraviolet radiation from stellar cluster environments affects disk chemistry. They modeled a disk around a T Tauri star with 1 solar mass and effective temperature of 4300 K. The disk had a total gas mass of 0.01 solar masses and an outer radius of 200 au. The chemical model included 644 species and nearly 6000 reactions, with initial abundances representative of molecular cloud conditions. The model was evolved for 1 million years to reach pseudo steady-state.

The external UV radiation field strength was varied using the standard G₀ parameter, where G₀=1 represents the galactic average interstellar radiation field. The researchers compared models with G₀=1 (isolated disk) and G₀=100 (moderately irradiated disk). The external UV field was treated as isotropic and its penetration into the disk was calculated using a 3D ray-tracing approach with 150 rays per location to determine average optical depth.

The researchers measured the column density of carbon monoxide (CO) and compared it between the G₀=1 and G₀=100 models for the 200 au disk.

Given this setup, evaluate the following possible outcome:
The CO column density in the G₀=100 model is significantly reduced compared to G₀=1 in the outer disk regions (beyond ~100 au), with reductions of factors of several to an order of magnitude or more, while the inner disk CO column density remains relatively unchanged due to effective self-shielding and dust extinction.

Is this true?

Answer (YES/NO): NO